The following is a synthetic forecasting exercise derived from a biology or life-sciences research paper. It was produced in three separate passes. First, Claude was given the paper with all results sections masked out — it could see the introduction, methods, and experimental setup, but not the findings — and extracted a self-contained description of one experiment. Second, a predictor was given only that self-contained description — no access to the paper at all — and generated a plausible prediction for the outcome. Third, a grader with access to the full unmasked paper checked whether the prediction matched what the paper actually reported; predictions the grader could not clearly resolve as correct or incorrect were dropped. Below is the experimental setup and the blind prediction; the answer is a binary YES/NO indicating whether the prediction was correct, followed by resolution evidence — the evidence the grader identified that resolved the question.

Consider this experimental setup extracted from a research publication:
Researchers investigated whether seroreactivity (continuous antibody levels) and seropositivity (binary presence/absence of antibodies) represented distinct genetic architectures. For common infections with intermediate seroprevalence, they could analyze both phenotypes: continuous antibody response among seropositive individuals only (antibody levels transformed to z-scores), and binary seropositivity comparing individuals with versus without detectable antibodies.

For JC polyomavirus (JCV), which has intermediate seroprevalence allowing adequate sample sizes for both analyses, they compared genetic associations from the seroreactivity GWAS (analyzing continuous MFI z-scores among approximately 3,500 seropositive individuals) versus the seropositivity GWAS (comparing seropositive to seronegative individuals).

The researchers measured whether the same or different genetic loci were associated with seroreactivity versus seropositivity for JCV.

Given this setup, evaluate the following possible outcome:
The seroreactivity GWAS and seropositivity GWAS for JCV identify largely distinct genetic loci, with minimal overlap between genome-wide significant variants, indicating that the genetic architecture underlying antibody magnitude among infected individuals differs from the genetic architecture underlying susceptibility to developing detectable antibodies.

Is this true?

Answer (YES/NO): NO